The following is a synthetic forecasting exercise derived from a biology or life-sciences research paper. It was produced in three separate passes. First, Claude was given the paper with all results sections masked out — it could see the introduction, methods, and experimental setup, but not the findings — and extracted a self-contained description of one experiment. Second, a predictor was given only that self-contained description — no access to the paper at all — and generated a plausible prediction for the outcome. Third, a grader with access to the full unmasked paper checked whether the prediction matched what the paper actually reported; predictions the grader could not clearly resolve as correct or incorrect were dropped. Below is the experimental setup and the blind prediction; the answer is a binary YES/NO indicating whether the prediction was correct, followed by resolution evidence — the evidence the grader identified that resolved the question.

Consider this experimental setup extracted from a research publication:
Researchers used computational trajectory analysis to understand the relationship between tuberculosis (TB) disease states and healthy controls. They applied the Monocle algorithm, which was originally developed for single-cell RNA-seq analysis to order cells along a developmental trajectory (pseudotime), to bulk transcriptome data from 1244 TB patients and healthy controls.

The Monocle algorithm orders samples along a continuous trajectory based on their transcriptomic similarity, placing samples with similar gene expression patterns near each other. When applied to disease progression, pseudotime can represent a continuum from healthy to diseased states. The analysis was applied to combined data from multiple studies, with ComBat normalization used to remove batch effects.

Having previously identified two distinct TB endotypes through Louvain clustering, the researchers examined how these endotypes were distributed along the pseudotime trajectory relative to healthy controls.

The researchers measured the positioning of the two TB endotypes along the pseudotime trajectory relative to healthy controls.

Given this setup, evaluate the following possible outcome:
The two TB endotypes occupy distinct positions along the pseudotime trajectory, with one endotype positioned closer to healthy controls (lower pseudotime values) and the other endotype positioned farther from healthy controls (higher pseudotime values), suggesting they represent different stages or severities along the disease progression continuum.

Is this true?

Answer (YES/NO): YES